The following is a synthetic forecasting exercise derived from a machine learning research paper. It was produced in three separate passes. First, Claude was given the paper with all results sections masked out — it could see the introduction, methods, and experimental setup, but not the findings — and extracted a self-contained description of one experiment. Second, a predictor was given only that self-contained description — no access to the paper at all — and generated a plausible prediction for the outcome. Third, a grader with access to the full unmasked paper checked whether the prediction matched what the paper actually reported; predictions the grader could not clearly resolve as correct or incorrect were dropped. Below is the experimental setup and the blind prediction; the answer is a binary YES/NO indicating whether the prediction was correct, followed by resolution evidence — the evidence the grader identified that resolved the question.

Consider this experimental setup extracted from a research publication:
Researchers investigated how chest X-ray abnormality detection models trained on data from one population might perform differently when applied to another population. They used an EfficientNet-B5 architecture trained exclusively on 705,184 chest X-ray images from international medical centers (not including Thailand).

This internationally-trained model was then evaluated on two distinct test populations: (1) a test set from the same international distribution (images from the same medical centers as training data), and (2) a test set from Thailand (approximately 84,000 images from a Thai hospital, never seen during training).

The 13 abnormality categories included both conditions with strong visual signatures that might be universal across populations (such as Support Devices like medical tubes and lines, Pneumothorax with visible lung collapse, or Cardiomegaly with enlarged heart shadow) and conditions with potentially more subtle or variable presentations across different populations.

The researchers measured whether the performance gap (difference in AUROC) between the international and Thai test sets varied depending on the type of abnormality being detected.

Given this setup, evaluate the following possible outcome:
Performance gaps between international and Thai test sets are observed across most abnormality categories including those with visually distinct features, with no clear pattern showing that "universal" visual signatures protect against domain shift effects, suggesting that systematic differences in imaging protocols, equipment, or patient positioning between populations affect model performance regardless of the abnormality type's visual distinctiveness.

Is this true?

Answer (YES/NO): YES